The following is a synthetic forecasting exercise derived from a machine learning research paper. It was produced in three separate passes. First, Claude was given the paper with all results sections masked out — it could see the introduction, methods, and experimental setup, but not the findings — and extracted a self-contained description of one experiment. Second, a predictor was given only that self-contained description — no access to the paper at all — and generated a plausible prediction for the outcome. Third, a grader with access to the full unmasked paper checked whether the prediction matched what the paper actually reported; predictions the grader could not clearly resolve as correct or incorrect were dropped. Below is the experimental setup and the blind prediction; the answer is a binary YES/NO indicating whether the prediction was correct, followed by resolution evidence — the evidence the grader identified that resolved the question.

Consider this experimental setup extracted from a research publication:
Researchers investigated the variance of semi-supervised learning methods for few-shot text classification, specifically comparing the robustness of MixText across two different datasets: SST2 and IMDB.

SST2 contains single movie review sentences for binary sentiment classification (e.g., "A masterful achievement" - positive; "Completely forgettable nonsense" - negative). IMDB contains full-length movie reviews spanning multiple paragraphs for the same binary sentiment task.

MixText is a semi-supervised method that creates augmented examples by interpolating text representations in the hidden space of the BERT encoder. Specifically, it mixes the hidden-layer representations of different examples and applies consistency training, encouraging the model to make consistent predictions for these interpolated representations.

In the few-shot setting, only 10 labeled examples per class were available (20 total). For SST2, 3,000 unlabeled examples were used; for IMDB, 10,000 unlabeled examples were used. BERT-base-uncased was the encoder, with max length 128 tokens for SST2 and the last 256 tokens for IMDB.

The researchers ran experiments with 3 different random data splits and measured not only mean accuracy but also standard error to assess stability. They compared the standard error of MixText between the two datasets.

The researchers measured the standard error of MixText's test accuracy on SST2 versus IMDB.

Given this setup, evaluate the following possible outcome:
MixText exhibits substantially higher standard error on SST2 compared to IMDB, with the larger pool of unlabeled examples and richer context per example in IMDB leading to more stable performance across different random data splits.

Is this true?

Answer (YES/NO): YES